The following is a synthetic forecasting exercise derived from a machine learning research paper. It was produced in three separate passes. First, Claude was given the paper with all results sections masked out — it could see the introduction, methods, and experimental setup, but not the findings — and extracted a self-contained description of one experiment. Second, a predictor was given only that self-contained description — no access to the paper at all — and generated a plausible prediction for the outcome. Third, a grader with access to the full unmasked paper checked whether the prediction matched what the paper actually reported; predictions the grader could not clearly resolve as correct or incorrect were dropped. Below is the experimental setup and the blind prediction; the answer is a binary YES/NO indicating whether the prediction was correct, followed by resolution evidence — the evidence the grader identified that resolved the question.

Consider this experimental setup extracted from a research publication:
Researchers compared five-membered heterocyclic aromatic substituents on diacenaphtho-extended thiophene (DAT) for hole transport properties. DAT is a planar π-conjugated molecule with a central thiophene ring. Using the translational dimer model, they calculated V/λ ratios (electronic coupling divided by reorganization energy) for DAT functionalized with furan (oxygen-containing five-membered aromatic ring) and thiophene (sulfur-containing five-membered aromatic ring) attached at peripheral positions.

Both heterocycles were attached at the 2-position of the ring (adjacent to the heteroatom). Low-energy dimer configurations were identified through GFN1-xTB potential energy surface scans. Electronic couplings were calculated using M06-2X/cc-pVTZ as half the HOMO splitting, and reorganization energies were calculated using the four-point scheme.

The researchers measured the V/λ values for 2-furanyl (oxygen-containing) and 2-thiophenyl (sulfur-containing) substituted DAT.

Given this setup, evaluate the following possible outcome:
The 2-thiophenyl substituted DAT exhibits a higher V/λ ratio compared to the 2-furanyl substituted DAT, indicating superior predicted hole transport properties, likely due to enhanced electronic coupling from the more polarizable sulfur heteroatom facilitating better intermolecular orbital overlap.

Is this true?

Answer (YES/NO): NO